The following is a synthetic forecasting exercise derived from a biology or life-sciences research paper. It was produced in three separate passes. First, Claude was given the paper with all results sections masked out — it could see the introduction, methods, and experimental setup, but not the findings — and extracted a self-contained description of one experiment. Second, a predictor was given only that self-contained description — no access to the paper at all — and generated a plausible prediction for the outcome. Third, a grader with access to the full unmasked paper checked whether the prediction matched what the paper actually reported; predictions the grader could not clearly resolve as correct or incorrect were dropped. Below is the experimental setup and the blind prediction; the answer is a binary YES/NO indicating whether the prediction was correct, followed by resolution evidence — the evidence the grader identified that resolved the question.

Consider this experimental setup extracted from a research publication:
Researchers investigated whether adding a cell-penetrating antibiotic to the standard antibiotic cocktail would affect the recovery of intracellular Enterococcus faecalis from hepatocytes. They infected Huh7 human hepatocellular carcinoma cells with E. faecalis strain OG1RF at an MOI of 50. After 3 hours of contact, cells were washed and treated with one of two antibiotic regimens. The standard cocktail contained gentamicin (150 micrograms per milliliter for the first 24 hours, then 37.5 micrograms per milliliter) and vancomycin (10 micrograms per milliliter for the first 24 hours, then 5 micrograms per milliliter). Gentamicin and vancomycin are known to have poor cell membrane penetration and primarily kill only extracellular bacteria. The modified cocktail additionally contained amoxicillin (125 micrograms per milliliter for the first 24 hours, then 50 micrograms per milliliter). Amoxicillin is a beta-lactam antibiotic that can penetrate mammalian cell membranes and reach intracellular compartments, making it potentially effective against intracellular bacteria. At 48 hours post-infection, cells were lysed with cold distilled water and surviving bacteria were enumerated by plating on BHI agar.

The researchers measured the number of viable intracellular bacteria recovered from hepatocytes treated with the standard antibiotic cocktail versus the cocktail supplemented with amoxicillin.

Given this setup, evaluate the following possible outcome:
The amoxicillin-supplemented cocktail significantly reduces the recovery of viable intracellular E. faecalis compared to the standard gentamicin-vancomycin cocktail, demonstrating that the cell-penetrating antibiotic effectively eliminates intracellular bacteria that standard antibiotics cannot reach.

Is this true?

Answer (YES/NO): YES